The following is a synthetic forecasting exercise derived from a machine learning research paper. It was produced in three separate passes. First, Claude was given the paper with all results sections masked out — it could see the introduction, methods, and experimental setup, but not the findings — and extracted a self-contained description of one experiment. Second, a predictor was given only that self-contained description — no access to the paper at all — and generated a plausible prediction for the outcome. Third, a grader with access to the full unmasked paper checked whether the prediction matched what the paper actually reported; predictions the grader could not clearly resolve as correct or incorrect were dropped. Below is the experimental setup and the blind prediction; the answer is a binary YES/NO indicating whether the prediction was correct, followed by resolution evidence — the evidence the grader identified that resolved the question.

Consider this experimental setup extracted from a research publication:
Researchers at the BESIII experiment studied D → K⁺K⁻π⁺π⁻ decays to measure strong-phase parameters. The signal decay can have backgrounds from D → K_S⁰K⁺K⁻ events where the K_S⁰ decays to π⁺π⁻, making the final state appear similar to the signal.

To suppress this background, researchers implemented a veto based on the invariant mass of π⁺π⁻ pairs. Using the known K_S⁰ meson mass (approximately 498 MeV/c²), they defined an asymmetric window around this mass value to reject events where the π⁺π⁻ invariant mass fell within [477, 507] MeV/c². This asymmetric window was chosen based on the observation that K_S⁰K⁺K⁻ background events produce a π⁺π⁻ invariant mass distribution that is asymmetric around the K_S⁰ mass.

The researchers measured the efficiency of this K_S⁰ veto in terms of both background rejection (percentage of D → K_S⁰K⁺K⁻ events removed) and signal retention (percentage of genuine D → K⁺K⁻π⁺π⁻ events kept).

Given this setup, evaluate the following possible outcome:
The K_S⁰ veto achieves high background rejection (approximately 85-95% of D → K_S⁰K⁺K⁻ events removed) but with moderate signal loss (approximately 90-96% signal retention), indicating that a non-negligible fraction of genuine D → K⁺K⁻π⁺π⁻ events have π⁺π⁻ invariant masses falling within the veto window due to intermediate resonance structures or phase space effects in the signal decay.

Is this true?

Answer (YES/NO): NO